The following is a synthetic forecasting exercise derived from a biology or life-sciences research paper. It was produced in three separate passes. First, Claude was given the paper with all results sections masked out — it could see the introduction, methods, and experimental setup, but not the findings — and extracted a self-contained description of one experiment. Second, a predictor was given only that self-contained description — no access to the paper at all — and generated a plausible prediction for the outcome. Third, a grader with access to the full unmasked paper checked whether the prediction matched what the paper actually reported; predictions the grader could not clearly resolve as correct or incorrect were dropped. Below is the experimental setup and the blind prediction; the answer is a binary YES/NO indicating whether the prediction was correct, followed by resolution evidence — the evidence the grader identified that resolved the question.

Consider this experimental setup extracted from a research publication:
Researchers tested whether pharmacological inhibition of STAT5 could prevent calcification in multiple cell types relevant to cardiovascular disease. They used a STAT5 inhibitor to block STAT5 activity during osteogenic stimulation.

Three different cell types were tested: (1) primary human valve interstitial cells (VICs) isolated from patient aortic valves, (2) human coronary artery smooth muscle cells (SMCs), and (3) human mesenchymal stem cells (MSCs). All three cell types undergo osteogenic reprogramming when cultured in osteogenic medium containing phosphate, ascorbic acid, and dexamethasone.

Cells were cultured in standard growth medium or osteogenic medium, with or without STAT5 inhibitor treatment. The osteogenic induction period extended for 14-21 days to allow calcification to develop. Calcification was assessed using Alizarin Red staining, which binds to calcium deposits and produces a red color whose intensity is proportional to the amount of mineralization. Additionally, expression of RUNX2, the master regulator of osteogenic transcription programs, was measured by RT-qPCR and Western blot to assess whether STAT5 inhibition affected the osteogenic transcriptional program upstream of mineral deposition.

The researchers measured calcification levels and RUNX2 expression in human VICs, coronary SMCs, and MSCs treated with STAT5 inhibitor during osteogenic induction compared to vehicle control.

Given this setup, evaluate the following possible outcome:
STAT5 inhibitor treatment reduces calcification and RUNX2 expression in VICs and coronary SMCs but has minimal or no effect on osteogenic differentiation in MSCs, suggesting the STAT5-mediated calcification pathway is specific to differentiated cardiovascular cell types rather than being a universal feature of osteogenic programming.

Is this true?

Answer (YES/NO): NO